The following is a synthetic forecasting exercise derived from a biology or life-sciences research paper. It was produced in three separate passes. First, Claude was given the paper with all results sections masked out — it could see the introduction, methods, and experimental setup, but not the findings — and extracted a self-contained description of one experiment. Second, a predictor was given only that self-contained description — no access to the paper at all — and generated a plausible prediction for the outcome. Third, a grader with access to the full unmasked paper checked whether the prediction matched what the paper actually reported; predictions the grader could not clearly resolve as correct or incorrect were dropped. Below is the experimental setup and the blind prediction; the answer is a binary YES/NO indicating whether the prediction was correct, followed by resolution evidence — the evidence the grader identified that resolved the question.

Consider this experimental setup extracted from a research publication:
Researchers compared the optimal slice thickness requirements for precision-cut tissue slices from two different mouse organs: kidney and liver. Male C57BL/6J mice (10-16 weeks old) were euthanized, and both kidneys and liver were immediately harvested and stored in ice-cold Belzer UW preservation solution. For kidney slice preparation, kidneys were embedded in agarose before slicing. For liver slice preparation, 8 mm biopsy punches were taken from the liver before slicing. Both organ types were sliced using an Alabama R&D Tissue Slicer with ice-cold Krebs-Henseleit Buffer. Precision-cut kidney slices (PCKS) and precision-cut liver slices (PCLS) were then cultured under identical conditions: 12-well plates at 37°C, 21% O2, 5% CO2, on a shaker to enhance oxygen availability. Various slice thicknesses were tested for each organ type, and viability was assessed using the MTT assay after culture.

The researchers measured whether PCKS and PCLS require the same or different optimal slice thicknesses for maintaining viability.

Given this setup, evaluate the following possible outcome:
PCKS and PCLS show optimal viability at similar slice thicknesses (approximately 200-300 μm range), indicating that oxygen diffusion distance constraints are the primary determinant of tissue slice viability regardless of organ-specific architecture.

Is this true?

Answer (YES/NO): NO